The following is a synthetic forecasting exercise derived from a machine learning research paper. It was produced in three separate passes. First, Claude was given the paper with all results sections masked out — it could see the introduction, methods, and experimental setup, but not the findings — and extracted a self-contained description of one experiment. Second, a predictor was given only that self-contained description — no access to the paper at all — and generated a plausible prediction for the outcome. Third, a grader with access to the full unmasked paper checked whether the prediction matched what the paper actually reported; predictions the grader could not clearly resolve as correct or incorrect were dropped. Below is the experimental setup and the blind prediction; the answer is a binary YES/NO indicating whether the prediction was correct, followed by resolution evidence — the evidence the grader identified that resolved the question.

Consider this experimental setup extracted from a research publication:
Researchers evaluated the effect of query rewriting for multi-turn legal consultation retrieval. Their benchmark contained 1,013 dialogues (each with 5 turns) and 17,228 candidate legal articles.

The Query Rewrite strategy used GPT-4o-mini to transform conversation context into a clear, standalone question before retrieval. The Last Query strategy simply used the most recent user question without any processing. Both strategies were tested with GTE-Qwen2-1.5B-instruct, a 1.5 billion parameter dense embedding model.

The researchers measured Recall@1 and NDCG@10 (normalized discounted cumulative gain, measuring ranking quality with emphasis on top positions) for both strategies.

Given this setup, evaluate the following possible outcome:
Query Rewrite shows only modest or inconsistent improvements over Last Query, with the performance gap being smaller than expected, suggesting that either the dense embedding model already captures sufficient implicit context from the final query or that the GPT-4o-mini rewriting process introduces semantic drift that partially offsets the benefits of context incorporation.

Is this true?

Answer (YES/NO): YES